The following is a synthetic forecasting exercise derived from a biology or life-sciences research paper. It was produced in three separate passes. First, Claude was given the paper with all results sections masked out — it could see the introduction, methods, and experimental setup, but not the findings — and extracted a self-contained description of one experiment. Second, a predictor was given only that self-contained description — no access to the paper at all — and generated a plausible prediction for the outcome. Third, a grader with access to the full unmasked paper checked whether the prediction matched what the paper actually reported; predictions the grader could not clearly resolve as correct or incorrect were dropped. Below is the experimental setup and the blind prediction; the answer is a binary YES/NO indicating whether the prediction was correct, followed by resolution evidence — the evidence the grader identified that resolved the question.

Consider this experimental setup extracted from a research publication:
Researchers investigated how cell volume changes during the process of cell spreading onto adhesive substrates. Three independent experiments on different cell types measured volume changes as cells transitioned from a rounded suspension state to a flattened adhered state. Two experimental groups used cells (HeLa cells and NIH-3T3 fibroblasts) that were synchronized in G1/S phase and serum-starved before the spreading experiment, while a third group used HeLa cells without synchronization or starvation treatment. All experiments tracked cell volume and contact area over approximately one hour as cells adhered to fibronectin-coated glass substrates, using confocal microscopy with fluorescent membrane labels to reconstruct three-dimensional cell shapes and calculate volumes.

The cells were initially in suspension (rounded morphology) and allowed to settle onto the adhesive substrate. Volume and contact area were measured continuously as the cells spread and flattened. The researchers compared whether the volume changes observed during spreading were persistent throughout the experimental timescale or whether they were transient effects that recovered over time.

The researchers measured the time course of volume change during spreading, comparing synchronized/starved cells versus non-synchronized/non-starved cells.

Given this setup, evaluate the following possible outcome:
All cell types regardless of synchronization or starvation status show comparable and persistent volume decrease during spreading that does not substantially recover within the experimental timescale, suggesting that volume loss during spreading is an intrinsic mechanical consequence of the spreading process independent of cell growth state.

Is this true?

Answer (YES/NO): NO